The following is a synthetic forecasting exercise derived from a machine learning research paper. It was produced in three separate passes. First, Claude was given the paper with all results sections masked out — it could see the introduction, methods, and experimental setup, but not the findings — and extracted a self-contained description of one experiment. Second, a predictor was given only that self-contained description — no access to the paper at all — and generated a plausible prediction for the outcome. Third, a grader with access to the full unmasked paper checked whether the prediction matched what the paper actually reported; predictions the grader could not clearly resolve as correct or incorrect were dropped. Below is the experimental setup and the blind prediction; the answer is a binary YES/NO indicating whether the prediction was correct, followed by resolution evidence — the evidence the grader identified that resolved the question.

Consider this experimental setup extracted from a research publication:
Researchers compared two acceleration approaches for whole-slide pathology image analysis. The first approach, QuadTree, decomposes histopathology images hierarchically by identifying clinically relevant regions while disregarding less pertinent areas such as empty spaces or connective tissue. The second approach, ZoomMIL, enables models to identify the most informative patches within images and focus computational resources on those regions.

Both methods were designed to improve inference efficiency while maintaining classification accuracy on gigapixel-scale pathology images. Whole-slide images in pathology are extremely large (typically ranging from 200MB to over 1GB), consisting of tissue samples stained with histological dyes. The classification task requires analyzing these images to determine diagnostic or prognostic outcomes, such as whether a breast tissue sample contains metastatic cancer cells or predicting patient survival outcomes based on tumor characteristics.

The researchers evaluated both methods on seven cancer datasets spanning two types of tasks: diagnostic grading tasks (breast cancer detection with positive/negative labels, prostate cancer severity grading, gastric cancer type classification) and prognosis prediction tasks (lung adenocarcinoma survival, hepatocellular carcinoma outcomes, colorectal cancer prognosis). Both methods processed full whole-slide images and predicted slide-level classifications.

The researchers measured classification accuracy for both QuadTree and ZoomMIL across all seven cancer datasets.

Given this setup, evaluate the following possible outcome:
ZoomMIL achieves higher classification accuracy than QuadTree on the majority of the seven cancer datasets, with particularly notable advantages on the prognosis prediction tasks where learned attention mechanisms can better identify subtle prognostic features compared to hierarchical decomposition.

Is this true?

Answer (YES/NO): NO